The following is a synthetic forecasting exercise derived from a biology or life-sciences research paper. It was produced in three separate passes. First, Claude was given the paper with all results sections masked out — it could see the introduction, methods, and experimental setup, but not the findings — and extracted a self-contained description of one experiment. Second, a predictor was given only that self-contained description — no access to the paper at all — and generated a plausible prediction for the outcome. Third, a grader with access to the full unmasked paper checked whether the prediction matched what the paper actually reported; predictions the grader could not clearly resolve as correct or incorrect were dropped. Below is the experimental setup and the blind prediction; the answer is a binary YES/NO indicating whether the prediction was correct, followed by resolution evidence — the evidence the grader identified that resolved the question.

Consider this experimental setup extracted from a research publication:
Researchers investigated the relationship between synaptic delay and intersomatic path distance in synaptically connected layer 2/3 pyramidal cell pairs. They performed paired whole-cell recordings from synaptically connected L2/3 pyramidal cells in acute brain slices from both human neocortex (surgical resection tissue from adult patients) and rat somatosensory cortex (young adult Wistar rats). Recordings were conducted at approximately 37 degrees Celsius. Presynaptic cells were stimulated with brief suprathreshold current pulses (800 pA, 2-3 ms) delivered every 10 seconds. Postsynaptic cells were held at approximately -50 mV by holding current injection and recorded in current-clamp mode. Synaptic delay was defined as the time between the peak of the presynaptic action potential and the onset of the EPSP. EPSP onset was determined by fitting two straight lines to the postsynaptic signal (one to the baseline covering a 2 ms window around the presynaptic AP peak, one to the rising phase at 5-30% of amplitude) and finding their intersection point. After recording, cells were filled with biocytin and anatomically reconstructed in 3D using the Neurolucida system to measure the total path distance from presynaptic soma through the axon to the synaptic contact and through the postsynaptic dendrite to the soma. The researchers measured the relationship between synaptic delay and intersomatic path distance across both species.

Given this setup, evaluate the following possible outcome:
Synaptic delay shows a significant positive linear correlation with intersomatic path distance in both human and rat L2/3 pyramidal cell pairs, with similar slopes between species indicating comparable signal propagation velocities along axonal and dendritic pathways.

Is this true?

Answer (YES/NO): NO